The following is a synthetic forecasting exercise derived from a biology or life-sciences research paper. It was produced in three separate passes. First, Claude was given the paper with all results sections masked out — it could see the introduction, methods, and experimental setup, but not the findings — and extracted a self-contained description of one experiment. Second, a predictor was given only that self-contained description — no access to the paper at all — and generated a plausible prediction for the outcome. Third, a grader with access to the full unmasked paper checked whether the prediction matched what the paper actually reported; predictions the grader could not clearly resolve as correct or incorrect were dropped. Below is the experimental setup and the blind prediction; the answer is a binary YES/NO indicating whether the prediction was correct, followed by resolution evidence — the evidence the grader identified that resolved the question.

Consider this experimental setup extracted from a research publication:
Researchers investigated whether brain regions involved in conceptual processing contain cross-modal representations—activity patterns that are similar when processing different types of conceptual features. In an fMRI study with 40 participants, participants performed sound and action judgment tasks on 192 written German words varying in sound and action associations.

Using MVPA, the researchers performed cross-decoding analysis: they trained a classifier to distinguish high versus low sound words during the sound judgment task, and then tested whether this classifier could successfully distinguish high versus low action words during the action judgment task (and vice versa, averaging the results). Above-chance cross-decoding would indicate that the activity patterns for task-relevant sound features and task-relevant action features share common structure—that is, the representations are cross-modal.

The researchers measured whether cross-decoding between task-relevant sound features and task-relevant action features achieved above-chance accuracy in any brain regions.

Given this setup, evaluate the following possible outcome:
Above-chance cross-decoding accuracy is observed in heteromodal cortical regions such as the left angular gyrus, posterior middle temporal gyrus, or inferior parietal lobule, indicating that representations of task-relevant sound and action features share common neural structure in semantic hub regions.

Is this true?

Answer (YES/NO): YES